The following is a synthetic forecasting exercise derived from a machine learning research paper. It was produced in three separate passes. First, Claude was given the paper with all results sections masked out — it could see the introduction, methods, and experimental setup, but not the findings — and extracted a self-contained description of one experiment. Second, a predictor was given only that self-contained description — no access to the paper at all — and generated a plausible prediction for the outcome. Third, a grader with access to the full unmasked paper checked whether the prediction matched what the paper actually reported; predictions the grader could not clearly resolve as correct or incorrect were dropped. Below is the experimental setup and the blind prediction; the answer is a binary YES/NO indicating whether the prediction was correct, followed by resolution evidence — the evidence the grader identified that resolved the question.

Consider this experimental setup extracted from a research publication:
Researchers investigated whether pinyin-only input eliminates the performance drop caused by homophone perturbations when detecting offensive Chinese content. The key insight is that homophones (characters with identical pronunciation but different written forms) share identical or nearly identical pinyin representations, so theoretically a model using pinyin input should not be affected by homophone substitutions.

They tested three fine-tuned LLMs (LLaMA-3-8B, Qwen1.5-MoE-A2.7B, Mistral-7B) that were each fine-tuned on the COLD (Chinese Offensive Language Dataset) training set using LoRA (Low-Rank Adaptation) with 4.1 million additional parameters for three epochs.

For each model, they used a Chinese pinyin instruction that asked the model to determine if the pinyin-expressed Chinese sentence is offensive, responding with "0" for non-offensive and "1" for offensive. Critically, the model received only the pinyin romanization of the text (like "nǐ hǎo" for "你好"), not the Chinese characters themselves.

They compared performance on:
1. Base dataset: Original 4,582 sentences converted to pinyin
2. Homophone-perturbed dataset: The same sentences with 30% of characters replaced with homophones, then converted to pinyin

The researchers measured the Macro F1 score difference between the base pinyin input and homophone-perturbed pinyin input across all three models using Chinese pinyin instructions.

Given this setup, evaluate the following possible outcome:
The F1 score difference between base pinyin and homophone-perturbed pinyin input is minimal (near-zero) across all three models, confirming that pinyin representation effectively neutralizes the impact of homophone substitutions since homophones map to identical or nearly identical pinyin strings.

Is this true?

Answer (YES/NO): YES